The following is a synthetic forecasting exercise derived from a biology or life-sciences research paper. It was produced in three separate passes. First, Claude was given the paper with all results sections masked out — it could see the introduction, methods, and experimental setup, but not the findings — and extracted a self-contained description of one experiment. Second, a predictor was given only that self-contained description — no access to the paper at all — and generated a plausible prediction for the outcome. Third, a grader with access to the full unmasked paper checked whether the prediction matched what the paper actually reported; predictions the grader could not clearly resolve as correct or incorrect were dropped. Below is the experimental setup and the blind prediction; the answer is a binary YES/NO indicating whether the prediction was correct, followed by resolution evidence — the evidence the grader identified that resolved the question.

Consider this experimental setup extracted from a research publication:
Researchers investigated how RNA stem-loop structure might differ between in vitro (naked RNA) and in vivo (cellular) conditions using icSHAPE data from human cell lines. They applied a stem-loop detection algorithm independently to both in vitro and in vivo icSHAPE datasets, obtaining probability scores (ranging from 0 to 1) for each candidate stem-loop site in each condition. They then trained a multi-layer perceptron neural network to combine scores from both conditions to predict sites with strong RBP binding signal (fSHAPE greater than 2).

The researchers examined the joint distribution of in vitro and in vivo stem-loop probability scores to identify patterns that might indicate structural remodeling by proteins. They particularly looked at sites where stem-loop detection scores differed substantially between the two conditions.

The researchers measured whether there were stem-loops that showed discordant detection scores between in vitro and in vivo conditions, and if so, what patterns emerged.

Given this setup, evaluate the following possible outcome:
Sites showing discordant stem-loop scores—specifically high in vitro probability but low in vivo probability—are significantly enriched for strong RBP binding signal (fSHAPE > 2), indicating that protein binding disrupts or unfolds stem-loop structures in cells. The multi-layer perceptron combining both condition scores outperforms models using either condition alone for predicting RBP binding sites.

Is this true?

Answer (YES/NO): NO